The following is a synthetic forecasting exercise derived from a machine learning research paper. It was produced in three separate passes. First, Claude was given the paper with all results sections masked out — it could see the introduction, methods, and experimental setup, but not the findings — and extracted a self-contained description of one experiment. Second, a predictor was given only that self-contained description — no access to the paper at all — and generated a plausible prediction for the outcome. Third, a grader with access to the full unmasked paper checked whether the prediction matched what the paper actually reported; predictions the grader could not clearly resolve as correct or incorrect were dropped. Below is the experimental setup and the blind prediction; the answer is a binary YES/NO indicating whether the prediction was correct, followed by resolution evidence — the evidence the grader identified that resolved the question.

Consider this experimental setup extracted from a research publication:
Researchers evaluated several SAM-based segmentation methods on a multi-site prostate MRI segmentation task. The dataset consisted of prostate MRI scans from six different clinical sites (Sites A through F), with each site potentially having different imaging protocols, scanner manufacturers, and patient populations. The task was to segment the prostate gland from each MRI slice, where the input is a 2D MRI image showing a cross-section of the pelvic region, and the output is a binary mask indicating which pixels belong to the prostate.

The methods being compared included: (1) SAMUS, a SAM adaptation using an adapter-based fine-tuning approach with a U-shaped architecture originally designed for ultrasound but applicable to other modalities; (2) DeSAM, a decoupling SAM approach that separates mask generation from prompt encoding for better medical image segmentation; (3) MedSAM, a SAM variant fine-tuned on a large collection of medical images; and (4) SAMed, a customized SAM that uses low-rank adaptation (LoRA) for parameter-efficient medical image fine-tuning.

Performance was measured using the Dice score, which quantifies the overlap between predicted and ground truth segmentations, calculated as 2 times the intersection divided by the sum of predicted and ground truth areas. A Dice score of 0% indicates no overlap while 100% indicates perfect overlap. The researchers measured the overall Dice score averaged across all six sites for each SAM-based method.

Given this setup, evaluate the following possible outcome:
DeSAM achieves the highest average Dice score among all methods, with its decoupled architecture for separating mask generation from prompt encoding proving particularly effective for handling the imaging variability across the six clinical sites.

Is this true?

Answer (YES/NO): YES